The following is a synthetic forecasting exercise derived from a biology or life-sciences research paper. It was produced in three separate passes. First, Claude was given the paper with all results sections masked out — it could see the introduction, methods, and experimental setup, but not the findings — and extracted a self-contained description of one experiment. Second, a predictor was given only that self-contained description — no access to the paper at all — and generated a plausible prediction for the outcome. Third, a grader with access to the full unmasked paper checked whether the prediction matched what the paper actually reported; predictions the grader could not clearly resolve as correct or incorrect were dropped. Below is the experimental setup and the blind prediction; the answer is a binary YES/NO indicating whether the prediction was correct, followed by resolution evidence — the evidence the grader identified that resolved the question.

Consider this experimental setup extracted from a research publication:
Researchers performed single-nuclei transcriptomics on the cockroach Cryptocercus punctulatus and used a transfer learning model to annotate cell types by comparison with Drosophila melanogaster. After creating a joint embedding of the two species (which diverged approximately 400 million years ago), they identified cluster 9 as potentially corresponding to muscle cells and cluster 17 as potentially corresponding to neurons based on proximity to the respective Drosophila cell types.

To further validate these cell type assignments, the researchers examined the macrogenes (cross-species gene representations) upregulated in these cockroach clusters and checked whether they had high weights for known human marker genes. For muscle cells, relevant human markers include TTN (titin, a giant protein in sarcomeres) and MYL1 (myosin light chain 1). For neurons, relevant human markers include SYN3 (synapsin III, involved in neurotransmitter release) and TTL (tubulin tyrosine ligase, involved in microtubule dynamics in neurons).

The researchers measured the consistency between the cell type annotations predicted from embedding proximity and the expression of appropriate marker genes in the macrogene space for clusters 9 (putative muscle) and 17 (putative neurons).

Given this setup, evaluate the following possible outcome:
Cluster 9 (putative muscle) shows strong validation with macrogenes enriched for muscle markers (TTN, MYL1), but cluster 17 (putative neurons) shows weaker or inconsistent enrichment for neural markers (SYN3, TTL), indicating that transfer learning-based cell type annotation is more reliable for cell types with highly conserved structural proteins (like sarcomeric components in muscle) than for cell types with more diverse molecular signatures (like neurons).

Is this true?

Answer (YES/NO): NO